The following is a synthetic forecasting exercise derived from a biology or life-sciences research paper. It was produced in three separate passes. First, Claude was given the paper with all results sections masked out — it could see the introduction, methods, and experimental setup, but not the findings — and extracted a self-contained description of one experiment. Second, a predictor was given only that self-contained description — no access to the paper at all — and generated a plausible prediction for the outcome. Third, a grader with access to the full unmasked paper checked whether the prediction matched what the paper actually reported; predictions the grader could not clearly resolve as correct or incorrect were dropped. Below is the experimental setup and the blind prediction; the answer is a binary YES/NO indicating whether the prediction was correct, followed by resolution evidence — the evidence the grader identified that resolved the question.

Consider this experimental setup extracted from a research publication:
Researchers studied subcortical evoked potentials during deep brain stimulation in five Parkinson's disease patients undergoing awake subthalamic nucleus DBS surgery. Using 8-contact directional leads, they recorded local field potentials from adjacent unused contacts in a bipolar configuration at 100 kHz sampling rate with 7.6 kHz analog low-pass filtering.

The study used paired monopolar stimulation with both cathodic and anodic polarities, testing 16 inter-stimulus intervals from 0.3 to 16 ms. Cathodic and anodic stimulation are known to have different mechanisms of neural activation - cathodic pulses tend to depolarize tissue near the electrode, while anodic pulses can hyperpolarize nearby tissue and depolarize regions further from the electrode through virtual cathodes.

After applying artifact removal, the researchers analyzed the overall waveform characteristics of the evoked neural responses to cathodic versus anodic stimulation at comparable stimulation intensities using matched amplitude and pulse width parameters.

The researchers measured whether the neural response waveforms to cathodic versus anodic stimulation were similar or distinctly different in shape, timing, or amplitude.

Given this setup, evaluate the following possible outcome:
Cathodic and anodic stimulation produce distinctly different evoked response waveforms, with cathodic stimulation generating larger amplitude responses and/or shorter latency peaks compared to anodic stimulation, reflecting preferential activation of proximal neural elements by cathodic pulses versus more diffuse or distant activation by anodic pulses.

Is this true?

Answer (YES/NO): YES